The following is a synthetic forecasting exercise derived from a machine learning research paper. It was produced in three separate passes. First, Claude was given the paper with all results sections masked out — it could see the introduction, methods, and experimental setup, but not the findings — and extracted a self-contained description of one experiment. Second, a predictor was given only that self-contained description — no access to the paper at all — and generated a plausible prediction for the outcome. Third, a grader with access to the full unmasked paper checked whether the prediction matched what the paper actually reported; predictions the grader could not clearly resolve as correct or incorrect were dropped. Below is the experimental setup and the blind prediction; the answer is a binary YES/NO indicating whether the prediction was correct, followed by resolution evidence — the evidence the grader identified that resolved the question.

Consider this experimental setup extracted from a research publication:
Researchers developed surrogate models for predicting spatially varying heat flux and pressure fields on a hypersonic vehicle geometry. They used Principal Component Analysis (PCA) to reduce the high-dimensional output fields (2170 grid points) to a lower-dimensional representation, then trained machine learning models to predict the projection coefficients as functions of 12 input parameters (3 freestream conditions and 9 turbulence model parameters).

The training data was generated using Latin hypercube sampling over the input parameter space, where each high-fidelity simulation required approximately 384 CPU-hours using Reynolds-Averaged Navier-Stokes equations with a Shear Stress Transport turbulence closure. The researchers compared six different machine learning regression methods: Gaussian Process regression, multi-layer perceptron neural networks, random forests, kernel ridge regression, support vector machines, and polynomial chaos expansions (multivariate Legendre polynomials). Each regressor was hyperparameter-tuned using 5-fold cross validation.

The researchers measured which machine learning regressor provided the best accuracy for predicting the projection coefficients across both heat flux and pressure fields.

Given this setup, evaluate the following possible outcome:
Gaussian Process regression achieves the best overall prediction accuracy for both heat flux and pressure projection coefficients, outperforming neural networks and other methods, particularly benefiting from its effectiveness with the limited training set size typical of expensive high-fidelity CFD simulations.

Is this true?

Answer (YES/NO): NO